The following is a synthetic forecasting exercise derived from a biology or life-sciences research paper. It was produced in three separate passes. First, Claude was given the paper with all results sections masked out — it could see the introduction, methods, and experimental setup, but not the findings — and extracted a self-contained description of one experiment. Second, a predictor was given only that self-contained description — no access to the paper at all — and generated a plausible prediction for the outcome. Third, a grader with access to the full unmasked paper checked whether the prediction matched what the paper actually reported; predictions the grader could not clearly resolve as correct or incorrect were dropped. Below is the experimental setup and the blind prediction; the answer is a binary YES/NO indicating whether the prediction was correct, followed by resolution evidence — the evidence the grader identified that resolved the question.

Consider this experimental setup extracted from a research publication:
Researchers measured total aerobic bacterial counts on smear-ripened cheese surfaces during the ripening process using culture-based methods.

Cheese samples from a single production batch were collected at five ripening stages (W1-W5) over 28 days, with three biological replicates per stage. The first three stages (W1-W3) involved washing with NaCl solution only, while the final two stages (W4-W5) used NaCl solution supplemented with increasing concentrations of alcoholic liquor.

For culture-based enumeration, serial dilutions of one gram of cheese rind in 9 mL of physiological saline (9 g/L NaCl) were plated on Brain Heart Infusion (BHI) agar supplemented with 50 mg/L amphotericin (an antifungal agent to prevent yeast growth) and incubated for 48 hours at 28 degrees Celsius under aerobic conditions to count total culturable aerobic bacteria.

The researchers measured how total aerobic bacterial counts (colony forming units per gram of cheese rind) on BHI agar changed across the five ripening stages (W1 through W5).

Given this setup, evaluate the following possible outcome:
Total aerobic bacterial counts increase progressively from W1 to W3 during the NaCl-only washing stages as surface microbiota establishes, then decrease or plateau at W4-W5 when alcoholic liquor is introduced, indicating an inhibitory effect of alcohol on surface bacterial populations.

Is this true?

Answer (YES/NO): NO